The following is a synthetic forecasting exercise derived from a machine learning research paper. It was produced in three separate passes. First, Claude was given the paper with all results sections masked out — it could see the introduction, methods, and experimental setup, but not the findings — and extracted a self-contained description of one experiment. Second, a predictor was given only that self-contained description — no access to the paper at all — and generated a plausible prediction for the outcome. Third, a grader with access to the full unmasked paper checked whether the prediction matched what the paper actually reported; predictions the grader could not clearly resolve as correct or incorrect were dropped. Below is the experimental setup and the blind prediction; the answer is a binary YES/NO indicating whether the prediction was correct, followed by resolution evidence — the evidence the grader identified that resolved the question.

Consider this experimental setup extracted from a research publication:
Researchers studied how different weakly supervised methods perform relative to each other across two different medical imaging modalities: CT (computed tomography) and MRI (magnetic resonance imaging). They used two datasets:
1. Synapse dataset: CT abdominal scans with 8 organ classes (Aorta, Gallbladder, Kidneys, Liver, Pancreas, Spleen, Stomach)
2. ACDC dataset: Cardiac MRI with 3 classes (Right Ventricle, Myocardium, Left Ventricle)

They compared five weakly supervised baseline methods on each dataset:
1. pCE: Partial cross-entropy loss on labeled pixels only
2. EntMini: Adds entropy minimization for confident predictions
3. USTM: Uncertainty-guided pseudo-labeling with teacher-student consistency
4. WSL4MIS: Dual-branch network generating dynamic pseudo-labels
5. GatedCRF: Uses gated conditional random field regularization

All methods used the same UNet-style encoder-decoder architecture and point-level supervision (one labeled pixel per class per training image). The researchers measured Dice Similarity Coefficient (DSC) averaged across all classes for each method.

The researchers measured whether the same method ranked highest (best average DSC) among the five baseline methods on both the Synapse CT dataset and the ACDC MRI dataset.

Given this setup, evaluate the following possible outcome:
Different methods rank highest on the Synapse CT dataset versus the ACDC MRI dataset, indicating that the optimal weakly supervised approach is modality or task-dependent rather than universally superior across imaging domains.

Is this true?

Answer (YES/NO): NO